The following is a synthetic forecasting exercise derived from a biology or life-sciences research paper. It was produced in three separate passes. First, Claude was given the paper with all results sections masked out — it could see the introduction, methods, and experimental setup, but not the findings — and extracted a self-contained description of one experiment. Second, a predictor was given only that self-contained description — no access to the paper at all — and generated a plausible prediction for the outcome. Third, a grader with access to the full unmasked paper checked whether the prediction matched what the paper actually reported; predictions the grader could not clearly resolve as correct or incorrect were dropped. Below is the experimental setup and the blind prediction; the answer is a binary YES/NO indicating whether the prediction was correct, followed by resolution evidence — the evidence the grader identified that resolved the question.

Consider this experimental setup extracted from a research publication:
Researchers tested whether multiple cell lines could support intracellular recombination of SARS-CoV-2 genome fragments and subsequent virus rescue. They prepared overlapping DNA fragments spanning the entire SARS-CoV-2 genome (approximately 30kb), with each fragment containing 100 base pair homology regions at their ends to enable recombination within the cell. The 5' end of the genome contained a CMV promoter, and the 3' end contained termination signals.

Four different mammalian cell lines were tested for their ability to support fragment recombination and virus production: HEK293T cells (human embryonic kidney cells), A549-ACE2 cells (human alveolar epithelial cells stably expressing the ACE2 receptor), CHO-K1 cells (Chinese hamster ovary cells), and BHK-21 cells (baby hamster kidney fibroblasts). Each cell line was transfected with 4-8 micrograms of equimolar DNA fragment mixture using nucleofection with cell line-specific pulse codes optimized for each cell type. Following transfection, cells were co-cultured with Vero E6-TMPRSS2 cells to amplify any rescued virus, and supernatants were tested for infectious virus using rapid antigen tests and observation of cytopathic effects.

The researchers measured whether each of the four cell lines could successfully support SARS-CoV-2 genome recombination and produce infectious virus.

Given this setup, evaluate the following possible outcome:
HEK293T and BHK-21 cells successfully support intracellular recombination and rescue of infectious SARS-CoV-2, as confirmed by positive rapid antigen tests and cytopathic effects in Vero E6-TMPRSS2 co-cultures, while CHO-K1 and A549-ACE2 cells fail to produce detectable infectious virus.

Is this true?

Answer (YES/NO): NO